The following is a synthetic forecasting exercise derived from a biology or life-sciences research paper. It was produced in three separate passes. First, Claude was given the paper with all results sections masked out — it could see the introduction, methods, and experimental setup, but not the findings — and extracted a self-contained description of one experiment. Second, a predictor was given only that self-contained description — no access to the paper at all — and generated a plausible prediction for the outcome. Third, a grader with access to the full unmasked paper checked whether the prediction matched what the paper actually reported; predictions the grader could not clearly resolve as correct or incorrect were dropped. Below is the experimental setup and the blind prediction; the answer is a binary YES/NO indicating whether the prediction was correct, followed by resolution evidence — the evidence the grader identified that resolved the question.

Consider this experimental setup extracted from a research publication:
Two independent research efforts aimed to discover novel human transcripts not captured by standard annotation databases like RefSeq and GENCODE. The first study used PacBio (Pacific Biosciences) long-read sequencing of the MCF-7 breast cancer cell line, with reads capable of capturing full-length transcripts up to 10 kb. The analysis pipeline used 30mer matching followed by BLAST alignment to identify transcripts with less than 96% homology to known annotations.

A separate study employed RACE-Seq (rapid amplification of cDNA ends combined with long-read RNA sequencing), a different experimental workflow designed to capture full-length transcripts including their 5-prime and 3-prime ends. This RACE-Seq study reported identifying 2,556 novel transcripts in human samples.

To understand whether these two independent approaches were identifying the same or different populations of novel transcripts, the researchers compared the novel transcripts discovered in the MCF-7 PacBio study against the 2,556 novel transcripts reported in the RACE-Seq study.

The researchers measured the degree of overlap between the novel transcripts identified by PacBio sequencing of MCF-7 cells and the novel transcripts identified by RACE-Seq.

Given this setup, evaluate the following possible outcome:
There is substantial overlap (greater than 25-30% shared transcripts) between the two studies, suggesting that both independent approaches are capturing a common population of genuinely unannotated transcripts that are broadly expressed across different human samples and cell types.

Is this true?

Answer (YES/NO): NO